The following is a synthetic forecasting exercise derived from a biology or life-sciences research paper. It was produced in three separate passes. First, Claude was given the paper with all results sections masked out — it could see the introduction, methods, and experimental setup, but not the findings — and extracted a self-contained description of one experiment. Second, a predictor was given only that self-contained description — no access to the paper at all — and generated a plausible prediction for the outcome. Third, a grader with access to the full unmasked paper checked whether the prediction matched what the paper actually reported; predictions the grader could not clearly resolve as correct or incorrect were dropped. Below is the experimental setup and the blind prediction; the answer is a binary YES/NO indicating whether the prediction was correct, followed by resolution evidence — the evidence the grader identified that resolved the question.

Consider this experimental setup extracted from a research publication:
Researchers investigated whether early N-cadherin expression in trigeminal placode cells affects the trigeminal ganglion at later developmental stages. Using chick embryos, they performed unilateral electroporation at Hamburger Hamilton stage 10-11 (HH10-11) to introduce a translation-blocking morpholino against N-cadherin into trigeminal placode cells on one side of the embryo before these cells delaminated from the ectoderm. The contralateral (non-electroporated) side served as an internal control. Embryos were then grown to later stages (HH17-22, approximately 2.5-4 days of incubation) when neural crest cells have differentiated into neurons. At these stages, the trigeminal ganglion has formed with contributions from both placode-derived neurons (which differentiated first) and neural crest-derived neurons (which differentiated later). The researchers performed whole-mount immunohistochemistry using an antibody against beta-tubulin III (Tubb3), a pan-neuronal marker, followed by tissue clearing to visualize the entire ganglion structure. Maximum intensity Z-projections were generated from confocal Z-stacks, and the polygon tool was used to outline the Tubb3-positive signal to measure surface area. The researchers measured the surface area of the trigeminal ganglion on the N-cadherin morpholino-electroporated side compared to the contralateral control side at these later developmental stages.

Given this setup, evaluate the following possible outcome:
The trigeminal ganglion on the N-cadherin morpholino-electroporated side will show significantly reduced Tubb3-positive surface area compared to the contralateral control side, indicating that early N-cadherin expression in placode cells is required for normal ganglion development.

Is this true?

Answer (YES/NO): YES